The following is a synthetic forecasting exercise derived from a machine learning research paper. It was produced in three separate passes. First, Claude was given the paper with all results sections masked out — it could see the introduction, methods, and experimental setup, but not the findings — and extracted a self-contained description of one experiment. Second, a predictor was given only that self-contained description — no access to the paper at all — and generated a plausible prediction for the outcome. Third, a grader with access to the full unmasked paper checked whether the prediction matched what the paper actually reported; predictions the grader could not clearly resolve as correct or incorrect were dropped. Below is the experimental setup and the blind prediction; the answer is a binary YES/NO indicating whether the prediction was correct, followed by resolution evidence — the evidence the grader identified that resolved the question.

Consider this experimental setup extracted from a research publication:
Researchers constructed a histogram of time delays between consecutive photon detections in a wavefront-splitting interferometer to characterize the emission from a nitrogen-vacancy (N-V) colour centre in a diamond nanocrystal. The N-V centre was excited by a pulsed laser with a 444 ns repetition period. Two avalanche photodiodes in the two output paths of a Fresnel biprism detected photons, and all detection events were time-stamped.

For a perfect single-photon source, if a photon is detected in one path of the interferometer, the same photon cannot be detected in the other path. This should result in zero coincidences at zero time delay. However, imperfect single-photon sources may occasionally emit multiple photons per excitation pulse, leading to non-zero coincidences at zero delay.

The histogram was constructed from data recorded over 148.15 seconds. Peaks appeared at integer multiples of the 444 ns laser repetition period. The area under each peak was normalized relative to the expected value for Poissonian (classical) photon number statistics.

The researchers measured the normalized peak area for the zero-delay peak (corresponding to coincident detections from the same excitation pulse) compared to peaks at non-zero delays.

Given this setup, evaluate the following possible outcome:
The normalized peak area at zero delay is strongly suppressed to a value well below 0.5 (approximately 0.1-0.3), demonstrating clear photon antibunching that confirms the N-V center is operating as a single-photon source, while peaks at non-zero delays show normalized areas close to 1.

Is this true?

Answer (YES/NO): YES